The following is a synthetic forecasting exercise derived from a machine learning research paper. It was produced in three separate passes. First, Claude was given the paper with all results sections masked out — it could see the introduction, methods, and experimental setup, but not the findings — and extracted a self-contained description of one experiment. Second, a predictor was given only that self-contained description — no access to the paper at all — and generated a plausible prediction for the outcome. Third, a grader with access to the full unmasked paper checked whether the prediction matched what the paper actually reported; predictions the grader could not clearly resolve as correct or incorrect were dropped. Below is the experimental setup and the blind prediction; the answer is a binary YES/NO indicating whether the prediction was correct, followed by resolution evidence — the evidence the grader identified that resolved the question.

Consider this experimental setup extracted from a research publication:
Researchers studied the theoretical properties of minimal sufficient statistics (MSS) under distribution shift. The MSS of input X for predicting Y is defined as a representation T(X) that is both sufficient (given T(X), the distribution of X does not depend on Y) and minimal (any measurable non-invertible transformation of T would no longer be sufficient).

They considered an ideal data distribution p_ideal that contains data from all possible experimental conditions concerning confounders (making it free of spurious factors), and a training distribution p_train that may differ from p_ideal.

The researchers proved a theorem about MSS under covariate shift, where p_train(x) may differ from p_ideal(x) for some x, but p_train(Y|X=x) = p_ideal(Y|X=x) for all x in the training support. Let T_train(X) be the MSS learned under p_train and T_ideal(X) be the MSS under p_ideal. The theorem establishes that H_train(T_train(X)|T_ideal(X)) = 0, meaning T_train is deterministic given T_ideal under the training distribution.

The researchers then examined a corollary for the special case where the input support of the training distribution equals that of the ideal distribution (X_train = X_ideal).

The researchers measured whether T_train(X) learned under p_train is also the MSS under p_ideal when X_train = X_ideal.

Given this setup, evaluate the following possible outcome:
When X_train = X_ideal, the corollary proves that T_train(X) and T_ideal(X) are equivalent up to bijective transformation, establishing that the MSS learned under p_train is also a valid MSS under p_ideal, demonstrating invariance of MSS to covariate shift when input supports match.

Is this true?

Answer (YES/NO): YES